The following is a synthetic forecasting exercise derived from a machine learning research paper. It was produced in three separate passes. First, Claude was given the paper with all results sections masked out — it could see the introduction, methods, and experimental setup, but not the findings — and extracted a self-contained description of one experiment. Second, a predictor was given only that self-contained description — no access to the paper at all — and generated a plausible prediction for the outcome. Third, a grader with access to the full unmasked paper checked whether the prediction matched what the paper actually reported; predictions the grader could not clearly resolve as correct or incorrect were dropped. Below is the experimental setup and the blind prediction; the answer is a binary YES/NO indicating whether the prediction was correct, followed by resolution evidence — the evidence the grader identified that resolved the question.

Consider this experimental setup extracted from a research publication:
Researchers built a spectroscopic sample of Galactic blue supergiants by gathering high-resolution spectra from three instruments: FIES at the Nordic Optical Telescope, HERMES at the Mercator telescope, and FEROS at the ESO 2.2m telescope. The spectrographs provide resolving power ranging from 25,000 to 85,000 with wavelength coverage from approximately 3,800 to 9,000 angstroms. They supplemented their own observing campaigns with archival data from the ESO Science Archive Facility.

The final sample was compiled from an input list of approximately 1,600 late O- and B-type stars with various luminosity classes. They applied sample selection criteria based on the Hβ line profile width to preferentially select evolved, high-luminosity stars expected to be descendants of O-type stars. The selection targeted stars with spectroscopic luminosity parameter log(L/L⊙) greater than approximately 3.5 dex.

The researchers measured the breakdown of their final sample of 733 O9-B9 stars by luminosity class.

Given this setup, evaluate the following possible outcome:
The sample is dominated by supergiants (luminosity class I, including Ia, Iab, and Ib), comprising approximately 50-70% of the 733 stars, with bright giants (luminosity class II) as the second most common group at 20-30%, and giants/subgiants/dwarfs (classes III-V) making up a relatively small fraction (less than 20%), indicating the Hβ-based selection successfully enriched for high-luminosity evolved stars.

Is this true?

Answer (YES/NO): NO